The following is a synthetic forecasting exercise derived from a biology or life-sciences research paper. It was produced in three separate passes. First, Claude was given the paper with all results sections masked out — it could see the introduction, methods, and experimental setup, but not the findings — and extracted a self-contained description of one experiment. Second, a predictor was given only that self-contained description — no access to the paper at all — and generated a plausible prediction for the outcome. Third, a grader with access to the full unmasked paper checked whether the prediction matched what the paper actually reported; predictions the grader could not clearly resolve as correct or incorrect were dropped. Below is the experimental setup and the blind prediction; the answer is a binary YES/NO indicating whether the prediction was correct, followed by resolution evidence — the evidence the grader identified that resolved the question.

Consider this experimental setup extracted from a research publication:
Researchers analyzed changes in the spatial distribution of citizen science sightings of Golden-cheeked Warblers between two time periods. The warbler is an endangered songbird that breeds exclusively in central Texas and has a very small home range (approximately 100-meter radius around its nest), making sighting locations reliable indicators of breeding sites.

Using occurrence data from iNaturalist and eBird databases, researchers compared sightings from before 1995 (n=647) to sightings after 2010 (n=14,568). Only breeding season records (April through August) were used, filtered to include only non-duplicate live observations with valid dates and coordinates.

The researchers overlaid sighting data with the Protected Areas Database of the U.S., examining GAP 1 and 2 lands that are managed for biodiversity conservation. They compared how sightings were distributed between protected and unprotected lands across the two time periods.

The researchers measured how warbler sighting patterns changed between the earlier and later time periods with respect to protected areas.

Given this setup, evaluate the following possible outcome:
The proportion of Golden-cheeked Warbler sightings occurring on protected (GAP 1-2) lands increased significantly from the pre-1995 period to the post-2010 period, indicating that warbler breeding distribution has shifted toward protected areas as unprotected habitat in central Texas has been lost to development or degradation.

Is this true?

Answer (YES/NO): YES